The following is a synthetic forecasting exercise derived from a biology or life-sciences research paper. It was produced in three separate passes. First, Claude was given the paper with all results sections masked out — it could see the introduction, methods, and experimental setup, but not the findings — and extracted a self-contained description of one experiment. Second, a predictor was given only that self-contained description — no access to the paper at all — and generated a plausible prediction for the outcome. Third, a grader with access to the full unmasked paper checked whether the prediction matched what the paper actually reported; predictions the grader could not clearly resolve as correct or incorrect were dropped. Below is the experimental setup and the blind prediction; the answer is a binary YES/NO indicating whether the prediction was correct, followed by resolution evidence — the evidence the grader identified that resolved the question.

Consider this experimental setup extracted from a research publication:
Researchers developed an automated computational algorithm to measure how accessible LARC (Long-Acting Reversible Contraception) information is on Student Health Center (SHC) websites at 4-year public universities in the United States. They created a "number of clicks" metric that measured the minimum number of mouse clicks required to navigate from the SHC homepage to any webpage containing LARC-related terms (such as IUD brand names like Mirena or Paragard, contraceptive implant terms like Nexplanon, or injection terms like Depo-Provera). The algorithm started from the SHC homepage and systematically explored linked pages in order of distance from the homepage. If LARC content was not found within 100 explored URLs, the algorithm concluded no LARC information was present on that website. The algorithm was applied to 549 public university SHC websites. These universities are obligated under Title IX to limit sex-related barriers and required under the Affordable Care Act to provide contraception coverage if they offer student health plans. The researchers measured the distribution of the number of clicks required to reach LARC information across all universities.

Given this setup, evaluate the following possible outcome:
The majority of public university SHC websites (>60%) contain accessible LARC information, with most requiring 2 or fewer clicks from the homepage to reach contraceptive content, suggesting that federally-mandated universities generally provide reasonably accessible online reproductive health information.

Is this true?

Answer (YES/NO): NO